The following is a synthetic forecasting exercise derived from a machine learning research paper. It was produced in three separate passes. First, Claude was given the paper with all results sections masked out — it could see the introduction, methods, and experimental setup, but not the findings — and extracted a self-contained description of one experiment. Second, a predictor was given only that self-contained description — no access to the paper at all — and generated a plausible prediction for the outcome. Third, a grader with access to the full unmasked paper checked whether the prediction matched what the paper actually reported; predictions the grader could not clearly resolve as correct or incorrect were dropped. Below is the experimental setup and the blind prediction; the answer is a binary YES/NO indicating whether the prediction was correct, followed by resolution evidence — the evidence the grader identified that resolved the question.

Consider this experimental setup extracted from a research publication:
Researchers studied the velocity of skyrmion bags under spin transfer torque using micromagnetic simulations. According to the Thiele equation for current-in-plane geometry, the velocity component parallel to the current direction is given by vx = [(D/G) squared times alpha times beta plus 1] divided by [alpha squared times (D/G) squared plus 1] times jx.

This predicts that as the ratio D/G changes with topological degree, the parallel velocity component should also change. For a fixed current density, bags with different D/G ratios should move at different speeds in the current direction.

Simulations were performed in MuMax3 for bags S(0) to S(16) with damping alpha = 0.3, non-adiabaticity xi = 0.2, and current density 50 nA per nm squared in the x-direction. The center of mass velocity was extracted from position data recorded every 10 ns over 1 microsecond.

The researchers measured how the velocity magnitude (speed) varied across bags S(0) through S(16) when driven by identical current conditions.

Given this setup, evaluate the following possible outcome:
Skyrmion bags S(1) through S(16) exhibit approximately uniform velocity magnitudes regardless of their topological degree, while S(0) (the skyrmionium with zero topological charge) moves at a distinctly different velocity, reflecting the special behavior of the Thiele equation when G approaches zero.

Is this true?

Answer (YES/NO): NO